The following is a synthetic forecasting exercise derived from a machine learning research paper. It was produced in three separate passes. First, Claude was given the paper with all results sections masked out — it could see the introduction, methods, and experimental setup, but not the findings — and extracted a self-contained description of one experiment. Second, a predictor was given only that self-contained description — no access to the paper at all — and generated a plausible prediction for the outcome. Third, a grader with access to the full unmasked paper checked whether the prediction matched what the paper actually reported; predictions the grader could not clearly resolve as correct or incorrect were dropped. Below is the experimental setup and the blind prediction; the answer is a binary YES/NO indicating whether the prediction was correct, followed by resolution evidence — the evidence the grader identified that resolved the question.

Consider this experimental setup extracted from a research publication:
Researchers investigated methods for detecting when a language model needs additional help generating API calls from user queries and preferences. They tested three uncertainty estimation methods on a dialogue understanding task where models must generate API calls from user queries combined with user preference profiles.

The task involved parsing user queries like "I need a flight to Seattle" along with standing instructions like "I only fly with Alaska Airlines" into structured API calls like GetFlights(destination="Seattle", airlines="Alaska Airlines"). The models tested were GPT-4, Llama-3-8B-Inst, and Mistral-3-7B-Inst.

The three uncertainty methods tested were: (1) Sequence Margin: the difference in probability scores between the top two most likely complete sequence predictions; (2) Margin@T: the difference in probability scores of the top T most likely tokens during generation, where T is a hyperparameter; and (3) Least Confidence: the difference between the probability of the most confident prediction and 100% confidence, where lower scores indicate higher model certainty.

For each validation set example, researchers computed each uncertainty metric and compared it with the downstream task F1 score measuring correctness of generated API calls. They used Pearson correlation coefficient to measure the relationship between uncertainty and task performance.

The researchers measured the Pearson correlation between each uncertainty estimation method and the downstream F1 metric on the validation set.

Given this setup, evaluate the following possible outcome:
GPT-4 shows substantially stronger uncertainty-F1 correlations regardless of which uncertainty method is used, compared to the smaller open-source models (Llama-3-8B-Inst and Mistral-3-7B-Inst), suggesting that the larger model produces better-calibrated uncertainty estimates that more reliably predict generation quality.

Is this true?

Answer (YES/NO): NO